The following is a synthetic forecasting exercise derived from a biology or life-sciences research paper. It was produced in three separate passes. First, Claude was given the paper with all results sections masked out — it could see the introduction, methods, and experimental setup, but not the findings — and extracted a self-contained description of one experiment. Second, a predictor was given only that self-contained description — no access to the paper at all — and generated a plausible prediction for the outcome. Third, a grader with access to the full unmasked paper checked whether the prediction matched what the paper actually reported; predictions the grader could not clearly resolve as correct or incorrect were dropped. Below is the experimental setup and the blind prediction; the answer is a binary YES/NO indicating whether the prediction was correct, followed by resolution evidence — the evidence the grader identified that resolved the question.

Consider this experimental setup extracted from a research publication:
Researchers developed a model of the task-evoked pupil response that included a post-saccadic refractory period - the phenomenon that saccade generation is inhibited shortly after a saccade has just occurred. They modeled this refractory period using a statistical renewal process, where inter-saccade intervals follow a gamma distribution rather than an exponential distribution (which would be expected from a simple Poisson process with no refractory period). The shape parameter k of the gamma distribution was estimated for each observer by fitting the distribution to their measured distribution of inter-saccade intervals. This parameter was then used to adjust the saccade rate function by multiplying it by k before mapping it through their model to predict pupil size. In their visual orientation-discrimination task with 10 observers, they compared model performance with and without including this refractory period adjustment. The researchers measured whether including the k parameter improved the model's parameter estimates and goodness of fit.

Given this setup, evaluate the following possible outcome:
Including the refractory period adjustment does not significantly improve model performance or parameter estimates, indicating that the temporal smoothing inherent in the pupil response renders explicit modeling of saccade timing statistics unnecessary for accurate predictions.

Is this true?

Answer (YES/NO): YES